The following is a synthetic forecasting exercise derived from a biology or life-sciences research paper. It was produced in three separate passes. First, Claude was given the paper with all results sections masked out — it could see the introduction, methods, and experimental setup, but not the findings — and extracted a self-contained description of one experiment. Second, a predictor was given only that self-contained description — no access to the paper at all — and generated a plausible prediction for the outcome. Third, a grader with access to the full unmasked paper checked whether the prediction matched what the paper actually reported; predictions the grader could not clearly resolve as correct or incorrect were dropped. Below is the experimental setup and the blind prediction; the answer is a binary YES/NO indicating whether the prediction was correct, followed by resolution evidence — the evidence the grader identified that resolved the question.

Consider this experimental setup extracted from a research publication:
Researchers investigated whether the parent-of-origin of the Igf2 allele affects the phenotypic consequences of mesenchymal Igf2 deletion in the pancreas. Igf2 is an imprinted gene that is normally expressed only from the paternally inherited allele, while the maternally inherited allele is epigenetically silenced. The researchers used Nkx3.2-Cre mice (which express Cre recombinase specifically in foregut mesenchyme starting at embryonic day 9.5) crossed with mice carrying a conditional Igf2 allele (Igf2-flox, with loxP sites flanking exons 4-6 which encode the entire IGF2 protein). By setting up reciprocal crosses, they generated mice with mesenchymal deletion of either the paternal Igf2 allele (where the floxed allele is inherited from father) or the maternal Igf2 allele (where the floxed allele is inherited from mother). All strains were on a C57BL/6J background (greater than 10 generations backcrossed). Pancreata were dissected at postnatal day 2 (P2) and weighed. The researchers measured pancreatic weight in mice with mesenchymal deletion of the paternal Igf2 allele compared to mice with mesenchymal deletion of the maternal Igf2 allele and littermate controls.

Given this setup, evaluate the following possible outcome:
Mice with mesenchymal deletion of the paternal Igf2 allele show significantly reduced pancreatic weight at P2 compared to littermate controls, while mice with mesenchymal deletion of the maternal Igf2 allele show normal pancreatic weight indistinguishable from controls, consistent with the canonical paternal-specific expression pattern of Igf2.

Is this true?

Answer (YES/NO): YES